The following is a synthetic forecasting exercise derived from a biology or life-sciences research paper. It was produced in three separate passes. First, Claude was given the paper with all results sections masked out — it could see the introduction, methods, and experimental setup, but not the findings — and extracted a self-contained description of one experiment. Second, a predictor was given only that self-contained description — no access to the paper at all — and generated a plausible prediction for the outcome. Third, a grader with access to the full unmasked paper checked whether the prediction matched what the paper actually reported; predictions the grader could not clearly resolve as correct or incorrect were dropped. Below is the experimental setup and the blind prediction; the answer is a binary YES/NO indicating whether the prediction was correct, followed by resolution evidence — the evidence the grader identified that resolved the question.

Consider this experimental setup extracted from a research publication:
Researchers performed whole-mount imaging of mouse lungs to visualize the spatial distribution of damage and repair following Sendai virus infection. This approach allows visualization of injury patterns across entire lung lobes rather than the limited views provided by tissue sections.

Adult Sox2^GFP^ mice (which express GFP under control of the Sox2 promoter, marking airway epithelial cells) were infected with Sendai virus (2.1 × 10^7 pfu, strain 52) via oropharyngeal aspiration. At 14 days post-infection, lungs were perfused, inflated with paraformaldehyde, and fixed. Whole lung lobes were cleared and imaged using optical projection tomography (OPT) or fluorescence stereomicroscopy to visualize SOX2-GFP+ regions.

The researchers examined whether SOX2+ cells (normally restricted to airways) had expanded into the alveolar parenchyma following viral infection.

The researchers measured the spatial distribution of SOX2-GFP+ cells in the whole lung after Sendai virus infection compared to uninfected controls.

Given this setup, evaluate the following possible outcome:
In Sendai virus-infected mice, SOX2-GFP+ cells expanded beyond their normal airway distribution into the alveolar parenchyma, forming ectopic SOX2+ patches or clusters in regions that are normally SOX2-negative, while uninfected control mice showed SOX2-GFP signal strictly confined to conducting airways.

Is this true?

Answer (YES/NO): YES